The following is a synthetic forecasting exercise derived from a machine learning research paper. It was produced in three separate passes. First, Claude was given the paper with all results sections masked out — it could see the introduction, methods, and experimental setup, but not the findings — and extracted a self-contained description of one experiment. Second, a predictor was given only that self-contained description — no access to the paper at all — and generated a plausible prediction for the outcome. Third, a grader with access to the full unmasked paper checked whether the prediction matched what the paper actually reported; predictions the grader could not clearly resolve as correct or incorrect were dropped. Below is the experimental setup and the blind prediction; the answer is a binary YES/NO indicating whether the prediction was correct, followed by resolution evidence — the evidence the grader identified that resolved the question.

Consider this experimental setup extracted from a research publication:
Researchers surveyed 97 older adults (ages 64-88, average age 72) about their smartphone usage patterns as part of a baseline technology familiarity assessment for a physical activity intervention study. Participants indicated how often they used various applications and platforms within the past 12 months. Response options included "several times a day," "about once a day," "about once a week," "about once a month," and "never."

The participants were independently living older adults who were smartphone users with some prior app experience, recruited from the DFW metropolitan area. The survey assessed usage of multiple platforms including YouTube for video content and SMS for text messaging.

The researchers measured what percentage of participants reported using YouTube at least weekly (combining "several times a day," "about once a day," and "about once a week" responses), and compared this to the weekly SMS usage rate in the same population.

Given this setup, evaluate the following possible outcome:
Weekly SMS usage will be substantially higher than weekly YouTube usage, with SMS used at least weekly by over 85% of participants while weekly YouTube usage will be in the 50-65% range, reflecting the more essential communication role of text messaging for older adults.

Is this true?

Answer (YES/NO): YES